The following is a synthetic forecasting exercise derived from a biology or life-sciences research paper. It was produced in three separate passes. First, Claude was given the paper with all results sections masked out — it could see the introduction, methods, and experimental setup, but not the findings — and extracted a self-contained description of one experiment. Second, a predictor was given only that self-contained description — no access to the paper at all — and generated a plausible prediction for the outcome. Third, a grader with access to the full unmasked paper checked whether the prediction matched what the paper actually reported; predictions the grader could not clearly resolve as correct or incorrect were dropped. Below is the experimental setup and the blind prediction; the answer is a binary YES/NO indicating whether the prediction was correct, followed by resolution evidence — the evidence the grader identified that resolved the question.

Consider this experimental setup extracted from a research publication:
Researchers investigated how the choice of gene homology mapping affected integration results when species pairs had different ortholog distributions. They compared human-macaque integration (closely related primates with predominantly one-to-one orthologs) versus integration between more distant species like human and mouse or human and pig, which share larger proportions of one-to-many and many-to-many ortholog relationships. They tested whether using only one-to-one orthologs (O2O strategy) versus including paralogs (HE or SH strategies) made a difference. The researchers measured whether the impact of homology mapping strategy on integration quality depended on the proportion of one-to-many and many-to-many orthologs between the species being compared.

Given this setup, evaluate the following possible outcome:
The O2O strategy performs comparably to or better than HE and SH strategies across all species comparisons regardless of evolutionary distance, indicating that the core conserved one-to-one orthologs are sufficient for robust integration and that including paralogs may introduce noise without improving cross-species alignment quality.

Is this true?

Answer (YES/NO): NO